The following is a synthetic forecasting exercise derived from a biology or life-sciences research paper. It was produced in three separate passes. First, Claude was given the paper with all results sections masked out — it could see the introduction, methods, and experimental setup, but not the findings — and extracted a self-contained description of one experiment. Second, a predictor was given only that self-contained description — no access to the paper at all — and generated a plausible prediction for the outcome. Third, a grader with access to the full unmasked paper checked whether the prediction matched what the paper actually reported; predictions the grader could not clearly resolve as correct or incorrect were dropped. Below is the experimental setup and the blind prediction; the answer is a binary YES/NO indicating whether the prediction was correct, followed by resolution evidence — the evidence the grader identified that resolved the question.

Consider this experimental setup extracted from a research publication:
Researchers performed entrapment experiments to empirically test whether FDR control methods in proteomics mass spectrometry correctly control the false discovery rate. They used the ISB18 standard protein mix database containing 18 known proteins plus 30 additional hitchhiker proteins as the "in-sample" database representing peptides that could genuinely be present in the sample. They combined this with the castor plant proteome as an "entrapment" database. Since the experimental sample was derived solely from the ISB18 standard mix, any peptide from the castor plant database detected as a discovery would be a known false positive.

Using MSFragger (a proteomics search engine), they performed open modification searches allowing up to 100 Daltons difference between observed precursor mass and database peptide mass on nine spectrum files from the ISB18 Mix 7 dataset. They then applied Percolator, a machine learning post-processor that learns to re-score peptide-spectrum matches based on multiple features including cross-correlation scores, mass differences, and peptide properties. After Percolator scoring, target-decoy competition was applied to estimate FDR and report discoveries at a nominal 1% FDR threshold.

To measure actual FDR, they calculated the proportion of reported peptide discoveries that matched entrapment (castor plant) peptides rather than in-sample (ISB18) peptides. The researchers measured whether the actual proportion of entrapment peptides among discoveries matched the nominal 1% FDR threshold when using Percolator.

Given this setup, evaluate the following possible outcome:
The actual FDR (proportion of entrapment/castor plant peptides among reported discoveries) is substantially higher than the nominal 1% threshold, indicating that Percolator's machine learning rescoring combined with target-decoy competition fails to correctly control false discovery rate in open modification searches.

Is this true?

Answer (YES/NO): YES